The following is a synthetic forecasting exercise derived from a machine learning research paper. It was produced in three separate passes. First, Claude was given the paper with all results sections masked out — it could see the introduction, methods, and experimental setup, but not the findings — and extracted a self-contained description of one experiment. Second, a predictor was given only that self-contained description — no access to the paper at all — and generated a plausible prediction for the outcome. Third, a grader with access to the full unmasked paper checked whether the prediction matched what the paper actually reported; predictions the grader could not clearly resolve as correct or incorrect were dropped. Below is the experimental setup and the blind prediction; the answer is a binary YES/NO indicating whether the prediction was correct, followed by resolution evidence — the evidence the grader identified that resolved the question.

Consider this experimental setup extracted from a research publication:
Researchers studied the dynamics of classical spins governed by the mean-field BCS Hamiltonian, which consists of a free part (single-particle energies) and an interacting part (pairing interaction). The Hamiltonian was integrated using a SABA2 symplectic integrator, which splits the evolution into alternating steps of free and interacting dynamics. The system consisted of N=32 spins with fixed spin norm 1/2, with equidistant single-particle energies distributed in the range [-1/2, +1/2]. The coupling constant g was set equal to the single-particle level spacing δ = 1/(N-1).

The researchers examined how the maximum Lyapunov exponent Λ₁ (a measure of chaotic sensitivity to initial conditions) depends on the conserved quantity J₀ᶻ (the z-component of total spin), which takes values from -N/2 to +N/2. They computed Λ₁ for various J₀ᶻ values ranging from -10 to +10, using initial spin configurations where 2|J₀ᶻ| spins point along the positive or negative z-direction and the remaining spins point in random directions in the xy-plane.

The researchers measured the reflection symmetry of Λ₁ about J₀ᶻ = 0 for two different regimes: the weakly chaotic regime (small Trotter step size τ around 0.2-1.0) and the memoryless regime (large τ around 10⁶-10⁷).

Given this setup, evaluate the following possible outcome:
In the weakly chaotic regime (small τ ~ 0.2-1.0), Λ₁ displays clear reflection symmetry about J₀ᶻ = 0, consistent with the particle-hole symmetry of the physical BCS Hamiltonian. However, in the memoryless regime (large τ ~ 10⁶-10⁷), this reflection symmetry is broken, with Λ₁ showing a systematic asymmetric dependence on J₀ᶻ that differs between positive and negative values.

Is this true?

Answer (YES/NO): NO